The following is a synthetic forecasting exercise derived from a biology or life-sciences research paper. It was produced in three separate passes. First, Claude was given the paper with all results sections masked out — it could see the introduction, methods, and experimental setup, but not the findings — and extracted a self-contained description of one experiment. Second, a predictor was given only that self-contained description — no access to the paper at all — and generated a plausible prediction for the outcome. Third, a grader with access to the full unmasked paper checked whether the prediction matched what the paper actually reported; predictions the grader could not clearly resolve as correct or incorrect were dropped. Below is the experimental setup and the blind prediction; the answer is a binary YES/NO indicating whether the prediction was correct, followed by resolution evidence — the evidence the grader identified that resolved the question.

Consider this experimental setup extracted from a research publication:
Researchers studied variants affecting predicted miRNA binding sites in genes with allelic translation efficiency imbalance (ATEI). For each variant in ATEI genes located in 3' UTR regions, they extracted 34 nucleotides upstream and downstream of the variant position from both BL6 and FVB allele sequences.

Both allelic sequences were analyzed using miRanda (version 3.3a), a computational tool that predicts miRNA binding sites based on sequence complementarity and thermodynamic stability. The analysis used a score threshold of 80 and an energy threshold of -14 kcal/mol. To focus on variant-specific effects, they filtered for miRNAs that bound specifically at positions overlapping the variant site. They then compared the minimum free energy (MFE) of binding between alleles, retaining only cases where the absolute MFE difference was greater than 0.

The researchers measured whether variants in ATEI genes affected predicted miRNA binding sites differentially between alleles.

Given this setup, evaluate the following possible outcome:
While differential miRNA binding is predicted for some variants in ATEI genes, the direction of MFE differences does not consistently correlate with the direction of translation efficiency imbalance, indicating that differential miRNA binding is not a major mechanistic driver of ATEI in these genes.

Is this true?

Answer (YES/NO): NO